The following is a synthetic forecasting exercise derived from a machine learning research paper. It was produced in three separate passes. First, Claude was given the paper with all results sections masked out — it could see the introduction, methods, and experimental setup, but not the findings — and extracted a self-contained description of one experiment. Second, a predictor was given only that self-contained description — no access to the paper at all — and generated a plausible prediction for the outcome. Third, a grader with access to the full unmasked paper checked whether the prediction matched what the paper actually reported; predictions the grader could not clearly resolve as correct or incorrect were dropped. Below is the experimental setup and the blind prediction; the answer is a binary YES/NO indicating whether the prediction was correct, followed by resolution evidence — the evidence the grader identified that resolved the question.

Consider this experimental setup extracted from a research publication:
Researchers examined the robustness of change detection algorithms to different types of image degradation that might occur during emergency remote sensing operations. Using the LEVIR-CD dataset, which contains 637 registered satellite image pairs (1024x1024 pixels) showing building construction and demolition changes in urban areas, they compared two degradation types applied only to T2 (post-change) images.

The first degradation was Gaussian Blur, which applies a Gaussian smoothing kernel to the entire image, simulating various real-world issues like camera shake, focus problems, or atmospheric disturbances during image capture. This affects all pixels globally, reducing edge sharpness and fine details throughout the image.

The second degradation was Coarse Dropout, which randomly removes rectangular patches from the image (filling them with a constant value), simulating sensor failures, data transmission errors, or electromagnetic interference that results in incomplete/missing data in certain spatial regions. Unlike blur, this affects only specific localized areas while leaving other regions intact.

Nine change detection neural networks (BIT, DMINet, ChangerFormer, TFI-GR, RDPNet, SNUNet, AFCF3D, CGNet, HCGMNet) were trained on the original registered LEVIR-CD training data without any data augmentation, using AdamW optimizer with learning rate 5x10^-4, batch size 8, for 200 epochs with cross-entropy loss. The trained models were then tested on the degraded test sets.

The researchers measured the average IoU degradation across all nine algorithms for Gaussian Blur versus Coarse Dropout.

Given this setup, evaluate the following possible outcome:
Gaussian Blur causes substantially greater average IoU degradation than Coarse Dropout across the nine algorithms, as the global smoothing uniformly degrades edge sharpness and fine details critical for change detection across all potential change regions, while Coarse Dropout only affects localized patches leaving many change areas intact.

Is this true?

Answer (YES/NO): NO